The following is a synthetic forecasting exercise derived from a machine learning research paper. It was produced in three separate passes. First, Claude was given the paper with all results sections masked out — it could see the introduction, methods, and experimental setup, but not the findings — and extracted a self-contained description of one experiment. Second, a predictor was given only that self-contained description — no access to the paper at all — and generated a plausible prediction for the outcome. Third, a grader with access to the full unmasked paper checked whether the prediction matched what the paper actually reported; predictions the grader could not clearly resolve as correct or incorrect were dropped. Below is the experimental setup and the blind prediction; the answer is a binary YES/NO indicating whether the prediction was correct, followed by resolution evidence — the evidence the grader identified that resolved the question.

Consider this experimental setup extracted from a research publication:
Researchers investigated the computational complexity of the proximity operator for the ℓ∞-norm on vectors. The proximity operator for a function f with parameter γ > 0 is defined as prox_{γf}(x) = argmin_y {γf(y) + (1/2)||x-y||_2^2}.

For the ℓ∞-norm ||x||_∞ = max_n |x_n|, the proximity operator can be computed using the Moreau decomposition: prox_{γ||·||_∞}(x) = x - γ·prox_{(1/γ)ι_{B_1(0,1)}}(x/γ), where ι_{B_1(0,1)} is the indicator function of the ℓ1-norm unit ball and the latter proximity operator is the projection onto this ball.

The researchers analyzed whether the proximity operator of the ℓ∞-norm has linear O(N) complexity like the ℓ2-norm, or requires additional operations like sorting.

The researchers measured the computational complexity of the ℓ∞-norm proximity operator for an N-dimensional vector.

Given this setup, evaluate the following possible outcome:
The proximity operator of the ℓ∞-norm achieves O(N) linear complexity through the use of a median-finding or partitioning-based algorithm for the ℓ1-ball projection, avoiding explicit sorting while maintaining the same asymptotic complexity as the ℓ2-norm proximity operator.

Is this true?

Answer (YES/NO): NO